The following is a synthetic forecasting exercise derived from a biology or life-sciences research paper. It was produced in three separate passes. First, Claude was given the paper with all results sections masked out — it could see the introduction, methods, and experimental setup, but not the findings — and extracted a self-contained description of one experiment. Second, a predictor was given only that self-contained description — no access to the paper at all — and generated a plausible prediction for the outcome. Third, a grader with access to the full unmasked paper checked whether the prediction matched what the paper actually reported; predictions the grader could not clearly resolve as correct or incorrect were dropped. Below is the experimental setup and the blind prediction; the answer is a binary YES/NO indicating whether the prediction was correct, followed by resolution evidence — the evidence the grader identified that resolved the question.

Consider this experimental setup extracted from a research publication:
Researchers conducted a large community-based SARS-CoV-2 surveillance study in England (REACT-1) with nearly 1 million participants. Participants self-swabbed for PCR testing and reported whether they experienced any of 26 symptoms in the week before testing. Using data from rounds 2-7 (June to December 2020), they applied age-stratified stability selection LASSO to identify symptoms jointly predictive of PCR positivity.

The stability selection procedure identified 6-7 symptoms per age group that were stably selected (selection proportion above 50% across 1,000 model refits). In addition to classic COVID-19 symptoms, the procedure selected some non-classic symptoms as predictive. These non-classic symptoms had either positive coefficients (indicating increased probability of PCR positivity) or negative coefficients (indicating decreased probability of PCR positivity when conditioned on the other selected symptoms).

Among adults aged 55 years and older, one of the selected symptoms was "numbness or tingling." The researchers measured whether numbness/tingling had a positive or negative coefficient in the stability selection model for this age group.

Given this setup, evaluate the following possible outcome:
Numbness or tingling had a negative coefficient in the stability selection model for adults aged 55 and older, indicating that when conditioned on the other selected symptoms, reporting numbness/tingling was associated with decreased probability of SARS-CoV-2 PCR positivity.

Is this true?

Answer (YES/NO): YES